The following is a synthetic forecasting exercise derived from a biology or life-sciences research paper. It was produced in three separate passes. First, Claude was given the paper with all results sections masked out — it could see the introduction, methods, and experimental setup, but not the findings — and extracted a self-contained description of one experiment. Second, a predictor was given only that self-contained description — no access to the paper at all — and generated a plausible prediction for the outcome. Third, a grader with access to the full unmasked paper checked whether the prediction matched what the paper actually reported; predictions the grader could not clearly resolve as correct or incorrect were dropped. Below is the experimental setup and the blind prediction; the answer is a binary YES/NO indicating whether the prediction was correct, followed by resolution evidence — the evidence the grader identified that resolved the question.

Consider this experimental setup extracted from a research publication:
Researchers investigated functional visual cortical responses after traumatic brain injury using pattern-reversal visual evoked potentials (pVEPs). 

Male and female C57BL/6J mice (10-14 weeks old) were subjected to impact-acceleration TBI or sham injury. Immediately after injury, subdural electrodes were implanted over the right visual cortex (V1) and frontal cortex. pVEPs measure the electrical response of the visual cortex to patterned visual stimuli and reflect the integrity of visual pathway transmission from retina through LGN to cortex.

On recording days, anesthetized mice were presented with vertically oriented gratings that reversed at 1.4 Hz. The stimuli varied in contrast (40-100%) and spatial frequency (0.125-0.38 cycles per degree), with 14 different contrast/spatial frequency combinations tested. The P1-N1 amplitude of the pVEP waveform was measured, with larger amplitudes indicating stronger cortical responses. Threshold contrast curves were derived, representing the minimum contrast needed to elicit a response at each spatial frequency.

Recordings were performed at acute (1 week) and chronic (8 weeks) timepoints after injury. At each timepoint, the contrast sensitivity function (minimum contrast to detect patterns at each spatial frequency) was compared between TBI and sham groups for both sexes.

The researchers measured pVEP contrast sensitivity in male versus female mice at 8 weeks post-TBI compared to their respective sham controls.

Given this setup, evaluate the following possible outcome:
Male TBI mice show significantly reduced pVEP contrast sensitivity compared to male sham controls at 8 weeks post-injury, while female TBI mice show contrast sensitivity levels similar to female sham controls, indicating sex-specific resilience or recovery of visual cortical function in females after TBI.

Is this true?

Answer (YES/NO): NO